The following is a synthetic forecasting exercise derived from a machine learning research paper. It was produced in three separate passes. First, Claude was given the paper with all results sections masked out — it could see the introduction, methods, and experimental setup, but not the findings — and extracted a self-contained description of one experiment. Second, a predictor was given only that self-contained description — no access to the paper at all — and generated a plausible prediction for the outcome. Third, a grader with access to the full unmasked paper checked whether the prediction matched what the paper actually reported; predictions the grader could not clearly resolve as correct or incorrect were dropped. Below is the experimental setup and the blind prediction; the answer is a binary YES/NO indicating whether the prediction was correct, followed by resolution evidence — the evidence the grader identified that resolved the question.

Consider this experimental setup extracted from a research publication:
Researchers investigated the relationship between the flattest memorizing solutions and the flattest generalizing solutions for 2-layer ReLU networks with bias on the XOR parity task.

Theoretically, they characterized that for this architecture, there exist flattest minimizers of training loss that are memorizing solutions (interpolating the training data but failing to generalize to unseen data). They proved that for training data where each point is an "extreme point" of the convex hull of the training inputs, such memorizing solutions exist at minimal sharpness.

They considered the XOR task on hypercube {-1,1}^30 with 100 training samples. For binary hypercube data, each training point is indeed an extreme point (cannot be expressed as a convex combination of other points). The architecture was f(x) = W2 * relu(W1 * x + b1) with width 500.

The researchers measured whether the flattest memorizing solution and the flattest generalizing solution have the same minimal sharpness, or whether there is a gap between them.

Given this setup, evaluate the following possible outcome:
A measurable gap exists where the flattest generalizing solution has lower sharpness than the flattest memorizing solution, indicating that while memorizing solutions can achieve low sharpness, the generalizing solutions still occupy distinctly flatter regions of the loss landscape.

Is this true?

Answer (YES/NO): NO